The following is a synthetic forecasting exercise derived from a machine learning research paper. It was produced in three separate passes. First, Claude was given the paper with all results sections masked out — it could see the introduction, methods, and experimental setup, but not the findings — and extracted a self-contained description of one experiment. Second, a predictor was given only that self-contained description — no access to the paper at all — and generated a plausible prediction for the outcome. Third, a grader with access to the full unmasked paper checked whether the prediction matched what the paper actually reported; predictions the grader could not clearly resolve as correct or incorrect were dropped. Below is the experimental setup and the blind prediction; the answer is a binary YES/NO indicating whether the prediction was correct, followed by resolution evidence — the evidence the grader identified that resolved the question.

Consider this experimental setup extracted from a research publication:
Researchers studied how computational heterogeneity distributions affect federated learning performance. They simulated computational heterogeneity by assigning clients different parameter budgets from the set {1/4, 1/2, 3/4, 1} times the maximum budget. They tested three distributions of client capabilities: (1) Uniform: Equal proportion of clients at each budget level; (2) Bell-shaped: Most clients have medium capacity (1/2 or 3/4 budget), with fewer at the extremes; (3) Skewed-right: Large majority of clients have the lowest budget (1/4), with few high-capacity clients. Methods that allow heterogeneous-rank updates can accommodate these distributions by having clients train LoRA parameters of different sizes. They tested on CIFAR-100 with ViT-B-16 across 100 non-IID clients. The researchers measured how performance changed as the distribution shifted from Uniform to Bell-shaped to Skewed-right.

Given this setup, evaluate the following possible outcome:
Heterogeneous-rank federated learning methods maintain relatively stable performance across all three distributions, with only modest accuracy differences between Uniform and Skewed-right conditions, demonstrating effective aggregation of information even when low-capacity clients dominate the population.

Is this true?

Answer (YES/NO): NO